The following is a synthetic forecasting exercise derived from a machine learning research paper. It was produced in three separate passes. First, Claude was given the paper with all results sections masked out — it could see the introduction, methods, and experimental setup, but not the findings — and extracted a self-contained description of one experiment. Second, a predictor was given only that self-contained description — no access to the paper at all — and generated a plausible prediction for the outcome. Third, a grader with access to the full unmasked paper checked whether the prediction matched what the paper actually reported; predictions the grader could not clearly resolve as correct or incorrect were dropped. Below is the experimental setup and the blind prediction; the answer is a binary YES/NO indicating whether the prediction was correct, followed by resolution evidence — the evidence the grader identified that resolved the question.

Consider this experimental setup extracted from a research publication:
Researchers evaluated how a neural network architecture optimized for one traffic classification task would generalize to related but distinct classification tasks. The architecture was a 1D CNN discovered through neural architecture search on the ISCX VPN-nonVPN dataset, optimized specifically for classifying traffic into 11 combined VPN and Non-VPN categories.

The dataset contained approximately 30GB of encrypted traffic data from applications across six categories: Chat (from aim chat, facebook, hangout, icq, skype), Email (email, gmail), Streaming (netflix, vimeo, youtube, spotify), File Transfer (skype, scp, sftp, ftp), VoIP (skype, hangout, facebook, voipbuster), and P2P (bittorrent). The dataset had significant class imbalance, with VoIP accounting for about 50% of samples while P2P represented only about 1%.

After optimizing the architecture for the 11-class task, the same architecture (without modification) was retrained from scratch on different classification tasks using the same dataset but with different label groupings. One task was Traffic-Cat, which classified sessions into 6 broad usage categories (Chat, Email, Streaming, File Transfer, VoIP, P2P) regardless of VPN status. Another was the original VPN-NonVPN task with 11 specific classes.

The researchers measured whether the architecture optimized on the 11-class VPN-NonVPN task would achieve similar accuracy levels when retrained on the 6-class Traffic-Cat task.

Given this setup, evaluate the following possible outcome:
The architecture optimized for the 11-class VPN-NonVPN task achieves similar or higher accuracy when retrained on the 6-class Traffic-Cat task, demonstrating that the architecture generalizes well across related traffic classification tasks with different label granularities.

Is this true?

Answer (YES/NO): YES